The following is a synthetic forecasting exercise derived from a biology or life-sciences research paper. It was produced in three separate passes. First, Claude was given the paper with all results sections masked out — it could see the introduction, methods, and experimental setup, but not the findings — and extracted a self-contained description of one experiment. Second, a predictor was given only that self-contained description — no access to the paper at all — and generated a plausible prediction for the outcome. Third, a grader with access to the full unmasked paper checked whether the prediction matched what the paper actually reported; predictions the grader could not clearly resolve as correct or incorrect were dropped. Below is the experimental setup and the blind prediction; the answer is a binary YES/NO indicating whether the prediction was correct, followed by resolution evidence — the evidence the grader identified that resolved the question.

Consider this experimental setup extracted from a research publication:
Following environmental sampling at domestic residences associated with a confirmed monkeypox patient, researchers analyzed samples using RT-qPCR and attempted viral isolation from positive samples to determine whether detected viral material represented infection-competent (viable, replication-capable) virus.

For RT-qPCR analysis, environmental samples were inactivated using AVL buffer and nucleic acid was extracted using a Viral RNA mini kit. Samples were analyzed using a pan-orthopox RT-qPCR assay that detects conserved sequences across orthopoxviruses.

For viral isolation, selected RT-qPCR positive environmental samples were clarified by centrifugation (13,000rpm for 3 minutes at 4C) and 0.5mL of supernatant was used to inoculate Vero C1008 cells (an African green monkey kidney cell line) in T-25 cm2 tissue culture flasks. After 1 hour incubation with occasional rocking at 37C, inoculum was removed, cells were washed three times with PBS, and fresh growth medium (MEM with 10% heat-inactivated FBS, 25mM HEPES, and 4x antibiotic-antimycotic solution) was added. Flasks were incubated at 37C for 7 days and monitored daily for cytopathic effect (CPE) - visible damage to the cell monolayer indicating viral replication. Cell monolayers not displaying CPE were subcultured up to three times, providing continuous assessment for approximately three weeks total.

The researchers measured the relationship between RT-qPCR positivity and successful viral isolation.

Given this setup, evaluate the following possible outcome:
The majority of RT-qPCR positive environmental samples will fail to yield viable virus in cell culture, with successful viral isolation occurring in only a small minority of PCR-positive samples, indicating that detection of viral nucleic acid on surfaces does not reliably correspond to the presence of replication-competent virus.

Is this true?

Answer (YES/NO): NO